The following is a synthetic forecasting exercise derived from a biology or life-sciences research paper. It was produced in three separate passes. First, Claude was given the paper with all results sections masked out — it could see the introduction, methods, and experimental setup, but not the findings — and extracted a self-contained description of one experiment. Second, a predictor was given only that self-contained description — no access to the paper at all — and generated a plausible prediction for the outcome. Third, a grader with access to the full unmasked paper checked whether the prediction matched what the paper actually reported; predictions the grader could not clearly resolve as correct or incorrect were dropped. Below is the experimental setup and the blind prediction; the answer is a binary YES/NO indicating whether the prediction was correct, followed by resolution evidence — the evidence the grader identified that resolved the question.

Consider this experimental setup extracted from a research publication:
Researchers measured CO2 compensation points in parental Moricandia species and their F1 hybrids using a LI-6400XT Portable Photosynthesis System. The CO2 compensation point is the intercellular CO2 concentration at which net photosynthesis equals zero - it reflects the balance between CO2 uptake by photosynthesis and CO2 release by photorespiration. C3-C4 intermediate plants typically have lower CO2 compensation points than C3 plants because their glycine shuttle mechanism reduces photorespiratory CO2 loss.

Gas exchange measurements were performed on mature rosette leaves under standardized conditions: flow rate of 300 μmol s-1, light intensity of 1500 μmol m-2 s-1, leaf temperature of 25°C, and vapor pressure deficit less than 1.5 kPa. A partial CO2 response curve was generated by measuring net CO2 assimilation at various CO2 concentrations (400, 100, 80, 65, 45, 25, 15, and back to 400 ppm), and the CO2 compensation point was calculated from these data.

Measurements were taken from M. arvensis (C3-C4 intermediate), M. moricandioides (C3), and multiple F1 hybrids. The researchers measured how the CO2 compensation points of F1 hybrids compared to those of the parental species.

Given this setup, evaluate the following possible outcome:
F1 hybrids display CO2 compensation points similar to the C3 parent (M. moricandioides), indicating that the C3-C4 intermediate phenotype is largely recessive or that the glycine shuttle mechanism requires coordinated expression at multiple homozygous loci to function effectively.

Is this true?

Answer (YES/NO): NO